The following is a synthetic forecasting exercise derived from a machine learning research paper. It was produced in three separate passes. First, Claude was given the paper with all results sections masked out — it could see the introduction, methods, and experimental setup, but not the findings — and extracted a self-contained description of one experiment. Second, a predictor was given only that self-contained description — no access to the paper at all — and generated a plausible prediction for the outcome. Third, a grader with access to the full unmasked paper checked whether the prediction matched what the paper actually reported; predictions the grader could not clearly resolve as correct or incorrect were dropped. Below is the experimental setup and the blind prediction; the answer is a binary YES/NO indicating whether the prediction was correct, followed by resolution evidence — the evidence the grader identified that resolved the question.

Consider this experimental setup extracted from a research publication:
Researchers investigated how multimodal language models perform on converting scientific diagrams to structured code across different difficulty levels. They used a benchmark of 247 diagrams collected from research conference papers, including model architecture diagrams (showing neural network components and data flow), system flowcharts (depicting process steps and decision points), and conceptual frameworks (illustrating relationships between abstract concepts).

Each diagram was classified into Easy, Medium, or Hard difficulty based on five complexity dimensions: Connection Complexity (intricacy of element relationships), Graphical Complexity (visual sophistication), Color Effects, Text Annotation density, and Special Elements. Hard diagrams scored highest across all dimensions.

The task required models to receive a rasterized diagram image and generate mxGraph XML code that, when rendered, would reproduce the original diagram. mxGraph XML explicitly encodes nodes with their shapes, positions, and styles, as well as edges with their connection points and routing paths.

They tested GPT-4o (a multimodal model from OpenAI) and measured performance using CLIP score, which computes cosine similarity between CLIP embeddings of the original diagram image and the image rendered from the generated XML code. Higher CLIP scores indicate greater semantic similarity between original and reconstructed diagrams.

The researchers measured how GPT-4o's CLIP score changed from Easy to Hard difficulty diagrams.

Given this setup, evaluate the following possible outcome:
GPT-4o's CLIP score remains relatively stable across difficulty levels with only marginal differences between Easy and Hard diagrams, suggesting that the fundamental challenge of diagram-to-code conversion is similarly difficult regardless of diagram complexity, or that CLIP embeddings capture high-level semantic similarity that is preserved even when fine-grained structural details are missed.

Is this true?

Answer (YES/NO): NO